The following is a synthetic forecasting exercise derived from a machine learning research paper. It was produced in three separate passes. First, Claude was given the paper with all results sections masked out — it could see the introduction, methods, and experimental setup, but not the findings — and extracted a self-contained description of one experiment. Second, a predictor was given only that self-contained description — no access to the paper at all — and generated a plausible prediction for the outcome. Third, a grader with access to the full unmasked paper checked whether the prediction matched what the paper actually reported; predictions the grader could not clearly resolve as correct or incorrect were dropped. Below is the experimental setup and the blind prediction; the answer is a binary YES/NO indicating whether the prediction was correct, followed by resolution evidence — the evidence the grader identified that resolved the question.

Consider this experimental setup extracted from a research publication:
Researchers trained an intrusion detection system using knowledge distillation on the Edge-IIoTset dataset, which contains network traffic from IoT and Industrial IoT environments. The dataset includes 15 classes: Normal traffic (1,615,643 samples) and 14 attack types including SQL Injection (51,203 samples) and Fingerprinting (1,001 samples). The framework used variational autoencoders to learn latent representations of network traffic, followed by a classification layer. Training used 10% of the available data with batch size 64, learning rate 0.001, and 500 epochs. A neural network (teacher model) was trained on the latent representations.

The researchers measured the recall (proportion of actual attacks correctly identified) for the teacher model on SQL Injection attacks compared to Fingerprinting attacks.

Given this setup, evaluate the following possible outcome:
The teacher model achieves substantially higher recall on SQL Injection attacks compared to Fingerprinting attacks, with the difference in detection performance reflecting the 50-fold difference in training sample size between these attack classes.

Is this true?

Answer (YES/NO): NO